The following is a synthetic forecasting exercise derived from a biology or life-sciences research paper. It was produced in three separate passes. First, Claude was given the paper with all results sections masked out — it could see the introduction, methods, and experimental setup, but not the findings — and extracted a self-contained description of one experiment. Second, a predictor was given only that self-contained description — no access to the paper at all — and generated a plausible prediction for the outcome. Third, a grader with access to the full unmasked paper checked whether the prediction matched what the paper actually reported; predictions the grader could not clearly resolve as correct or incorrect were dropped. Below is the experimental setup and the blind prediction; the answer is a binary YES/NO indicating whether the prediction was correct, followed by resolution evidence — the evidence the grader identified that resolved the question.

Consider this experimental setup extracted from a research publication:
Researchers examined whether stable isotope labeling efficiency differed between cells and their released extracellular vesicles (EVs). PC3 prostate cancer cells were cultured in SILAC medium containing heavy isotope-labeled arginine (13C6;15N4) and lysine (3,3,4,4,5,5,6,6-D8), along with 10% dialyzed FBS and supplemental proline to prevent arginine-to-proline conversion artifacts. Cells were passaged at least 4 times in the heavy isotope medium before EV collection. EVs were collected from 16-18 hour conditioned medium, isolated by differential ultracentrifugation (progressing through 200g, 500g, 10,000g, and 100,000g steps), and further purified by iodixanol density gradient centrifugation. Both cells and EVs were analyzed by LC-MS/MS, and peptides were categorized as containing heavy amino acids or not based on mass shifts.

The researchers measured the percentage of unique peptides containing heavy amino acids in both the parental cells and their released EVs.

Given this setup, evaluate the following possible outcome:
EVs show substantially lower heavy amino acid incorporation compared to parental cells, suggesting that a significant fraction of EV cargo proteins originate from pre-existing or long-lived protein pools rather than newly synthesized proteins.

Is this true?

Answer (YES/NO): NO